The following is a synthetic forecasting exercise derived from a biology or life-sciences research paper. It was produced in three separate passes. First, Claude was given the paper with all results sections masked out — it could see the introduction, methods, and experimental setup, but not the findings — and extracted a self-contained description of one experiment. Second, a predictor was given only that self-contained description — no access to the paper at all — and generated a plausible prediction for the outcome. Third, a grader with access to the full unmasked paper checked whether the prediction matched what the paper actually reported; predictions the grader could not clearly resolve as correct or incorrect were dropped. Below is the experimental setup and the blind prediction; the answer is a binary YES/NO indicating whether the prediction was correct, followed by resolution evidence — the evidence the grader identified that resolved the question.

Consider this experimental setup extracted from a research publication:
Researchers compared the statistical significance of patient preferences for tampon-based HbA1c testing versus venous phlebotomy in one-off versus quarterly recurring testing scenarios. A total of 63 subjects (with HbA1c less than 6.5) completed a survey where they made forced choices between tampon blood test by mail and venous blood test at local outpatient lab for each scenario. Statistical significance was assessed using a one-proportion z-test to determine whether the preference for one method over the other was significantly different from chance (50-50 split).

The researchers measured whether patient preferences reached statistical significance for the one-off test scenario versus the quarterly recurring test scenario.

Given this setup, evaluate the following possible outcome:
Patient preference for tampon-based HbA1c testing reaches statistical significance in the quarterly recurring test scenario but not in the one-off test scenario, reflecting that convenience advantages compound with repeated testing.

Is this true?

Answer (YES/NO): YES